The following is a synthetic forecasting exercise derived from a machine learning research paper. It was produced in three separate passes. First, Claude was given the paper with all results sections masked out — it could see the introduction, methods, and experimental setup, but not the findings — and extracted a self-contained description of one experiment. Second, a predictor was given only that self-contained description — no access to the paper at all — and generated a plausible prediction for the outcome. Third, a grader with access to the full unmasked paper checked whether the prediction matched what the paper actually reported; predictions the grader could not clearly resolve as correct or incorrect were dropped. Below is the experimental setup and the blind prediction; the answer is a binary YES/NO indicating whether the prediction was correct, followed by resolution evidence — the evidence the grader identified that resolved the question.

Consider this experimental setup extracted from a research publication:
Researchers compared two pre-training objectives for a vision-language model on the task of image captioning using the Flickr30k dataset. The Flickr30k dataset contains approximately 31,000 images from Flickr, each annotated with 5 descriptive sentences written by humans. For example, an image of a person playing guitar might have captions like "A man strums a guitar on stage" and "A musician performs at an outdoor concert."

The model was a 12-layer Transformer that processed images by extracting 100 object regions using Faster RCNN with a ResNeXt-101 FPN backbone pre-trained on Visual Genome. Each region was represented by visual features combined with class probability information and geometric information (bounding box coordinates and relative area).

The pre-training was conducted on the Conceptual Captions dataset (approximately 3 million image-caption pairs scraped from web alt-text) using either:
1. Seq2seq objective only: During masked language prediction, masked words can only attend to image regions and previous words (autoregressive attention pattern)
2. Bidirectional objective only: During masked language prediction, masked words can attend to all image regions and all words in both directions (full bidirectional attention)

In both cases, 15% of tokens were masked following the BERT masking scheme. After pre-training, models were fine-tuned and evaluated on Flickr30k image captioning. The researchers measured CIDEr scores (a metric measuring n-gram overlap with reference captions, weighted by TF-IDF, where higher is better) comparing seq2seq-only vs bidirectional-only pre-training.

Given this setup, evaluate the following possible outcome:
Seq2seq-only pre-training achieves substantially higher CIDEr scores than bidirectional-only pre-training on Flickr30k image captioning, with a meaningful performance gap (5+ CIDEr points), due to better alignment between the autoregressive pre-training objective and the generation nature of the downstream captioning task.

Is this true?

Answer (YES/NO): YES